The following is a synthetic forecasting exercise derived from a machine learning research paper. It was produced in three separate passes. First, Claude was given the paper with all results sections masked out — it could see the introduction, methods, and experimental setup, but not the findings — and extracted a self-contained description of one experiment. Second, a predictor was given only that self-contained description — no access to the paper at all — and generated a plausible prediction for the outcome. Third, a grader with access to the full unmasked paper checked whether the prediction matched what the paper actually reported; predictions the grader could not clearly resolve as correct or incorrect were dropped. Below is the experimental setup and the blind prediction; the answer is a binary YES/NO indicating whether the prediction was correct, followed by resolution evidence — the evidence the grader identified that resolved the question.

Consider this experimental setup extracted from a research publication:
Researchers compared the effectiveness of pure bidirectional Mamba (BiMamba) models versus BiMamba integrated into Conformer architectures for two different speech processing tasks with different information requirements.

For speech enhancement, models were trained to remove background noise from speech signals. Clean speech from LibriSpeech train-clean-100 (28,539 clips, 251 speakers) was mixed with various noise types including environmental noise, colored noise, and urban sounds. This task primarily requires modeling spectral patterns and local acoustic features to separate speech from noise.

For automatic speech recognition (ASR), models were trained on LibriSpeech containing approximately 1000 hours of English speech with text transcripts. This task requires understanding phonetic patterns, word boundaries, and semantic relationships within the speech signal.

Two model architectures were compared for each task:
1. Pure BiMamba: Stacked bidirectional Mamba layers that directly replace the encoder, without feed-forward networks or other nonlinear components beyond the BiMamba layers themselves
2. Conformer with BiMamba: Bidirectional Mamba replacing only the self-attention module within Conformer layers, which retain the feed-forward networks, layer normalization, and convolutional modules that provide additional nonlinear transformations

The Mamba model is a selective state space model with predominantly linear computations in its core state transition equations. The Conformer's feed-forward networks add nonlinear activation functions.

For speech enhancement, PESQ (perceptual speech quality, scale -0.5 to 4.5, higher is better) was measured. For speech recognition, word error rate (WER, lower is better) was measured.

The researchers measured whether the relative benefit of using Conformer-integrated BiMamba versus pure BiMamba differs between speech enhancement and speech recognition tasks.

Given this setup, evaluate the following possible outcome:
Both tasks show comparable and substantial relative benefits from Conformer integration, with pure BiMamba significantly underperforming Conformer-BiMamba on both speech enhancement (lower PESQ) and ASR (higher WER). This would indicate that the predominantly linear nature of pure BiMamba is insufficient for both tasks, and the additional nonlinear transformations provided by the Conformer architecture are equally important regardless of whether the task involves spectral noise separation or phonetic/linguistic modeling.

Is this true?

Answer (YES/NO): NO